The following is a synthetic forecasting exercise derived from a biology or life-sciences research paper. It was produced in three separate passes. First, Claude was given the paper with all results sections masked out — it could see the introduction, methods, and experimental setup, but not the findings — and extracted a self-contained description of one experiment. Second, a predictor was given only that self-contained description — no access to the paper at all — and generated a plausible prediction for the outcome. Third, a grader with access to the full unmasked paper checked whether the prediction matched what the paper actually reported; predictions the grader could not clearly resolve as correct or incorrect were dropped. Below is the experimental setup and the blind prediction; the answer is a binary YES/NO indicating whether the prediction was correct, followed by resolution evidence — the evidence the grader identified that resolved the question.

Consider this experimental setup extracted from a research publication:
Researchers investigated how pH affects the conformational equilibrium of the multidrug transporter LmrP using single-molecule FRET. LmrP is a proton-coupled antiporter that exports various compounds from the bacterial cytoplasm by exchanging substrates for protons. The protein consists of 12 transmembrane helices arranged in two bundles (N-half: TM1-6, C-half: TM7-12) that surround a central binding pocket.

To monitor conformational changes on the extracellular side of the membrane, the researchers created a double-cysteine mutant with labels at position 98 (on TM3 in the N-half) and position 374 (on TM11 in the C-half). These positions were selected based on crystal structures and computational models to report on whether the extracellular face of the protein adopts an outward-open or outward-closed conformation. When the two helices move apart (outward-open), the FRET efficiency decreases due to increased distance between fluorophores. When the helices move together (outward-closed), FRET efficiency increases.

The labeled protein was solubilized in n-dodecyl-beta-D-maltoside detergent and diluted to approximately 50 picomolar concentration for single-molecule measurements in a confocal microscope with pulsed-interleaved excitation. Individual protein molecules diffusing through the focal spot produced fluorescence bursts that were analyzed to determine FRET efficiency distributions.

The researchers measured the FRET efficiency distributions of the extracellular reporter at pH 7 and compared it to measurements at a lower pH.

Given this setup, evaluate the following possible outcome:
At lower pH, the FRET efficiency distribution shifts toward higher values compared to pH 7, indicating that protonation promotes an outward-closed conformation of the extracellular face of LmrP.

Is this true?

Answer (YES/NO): YES